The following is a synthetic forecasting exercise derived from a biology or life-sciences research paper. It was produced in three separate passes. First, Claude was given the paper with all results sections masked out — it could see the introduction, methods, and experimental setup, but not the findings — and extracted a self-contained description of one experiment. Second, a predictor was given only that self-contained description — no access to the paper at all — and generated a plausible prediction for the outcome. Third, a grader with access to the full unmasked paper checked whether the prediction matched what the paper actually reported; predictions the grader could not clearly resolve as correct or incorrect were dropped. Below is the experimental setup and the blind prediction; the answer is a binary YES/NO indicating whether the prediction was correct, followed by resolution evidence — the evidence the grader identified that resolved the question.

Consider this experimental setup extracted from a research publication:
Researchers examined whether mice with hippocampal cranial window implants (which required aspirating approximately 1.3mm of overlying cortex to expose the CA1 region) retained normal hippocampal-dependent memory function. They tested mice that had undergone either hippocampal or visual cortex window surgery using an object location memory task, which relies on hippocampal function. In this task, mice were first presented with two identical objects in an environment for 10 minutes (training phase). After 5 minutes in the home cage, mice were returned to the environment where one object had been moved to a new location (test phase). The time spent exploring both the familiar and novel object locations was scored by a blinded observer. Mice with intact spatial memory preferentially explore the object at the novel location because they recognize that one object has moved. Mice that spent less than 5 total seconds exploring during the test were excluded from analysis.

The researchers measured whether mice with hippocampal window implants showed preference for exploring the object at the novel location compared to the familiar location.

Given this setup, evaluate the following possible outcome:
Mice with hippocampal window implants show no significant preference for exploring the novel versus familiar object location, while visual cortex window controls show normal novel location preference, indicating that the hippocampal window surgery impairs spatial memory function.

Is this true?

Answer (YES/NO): NO